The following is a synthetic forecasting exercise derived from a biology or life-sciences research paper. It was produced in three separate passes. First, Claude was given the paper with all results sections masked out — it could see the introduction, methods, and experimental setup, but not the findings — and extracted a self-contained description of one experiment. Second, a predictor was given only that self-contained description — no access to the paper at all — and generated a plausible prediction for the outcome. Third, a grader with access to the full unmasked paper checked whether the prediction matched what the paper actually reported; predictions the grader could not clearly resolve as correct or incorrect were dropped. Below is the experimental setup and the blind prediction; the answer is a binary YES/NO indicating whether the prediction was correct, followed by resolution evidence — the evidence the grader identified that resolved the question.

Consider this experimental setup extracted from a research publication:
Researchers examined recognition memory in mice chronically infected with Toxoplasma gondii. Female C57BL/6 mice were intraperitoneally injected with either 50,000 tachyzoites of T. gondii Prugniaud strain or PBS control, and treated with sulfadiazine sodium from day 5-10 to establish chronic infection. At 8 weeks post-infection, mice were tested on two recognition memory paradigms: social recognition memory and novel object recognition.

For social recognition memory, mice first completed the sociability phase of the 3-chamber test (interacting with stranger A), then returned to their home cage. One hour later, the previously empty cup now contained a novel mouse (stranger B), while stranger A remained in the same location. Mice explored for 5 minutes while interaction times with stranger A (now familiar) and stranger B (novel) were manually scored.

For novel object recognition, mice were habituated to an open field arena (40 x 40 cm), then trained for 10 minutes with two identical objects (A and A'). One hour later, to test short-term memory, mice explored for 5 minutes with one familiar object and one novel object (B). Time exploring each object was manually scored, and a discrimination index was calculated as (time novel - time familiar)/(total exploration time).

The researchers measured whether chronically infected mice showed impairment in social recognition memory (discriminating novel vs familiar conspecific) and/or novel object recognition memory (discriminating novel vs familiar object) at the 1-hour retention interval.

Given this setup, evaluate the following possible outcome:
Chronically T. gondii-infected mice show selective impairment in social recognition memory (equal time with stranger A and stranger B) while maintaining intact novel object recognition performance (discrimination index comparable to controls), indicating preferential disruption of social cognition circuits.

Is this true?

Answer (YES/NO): YES